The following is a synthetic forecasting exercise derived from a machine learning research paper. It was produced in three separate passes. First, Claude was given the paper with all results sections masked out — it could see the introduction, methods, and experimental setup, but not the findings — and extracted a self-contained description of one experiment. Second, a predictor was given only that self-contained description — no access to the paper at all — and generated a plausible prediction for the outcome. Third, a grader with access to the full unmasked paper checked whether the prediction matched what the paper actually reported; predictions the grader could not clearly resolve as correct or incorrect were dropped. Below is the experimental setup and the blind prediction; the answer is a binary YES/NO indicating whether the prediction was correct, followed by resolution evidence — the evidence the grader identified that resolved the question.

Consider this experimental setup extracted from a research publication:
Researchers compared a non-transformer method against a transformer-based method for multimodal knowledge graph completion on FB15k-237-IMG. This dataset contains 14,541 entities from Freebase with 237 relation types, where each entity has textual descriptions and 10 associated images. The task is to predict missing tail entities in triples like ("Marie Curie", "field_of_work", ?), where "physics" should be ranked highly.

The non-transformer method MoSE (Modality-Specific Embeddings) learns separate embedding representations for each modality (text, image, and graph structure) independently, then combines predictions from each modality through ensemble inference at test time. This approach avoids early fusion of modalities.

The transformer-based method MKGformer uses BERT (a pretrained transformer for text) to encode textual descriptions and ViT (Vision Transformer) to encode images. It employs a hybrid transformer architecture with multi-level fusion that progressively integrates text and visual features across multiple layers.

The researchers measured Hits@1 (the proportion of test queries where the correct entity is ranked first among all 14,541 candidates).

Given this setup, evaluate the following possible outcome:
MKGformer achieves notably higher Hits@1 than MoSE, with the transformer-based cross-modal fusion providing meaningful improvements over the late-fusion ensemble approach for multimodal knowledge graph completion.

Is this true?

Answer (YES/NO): NO